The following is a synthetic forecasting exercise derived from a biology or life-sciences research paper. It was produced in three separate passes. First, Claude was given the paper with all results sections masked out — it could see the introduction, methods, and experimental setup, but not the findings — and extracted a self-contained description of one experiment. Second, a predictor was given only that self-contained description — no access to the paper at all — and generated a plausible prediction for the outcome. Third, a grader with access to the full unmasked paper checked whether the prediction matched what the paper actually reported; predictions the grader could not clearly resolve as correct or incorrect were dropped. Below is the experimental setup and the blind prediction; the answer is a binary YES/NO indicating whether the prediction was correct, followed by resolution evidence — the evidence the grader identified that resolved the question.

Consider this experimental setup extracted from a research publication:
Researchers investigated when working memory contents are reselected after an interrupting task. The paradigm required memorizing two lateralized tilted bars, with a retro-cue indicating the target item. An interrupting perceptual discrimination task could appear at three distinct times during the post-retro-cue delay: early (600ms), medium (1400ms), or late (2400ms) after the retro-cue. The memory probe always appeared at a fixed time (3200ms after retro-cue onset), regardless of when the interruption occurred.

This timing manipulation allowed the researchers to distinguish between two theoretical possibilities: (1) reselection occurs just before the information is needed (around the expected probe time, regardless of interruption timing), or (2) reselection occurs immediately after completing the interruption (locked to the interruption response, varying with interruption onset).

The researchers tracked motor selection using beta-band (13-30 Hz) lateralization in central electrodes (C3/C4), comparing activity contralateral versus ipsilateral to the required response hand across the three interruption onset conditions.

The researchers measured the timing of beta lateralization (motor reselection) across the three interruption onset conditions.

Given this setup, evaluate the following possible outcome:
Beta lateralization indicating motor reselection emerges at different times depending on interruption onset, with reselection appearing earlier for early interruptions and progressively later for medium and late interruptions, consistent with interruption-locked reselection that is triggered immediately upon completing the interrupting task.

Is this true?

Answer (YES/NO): YES